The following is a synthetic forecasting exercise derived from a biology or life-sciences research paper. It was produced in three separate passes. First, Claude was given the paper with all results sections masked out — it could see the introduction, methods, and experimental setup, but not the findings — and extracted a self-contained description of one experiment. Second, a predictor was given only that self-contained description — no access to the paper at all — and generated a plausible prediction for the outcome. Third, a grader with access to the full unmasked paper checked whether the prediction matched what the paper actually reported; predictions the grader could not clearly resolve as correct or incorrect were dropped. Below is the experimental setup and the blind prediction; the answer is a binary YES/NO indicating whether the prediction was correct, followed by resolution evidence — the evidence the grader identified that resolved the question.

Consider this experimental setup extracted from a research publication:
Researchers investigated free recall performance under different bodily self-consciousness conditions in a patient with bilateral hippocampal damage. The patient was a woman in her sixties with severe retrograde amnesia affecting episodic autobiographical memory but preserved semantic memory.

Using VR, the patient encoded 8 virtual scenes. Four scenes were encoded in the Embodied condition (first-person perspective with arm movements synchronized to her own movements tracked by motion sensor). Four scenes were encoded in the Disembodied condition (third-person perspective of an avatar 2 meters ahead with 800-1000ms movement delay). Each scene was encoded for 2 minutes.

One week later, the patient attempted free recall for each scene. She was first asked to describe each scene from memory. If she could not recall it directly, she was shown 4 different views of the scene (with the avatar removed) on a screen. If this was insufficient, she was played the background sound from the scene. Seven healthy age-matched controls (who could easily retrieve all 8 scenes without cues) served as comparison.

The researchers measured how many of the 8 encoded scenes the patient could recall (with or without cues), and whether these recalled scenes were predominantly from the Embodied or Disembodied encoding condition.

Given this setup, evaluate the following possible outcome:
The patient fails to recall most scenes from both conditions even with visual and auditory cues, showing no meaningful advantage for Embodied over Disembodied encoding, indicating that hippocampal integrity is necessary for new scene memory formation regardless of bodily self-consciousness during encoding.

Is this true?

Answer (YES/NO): NO